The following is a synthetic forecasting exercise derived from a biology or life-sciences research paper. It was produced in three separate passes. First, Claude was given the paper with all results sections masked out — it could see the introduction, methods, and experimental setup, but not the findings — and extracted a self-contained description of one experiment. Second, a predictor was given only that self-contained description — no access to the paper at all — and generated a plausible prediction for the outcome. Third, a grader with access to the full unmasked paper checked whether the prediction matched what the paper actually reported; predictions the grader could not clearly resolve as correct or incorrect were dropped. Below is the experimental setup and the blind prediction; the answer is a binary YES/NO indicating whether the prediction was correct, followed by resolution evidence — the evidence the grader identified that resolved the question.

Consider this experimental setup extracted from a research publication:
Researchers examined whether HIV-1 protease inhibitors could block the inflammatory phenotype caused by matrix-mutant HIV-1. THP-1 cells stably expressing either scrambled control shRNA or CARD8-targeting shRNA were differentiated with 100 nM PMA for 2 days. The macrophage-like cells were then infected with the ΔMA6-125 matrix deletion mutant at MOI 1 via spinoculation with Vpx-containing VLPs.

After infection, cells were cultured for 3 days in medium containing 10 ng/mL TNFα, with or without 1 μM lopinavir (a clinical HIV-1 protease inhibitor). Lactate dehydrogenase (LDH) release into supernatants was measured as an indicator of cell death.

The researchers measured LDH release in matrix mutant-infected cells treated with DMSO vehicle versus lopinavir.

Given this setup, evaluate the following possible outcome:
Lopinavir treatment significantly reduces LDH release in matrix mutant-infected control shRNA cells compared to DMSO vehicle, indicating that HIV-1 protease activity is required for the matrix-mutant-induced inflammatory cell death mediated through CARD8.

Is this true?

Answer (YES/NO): YES